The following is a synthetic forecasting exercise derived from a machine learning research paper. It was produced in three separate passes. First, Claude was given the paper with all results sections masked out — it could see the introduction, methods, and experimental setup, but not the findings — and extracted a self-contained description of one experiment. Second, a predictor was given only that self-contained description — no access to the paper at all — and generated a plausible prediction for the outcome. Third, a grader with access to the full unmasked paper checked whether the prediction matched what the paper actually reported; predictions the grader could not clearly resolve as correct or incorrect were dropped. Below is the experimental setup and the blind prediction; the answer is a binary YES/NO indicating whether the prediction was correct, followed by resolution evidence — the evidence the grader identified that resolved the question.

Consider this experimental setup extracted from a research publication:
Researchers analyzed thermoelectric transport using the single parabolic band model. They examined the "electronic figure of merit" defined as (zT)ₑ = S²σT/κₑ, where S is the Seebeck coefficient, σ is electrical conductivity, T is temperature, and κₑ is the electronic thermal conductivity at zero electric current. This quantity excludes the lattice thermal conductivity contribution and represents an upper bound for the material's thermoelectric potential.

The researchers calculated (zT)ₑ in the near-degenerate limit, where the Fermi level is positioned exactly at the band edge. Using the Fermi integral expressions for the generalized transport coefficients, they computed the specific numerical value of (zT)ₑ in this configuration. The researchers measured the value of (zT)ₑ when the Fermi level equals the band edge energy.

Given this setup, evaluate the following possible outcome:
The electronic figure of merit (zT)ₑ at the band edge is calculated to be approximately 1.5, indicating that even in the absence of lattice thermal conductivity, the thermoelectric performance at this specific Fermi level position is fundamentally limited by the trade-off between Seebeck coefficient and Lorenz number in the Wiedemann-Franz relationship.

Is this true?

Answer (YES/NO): NO